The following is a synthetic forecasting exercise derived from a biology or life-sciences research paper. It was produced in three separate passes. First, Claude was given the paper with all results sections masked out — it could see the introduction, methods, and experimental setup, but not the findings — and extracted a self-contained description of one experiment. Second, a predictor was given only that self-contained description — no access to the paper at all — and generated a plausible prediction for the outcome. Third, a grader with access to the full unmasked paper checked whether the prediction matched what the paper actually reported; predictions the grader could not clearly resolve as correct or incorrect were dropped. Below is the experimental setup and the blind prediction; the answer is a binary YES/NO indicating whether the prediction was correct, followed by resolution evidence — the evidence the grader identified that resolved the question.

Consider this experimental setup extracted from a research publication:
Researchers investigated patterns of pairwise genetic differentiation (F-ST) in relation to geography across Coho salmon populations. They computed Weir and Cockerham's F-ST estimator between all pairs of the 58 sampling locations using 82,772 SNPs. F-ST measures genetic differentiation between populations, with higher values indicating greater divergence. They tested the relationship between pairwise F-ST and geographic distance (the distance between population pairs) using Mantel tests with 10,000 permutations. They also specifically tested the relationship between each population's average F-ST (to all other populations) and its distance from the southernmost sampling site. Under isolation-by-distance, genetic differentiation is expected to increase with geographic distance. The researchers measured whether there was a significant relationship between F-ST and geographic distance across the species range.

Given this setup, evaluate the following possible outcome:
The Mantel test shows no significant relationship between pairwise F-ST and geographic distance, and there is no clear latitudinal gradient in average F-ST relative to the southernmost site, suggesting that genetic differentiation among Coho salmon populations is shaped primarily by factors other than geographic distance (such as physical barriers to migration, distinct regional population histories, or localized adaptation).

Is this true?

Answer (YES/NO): NO